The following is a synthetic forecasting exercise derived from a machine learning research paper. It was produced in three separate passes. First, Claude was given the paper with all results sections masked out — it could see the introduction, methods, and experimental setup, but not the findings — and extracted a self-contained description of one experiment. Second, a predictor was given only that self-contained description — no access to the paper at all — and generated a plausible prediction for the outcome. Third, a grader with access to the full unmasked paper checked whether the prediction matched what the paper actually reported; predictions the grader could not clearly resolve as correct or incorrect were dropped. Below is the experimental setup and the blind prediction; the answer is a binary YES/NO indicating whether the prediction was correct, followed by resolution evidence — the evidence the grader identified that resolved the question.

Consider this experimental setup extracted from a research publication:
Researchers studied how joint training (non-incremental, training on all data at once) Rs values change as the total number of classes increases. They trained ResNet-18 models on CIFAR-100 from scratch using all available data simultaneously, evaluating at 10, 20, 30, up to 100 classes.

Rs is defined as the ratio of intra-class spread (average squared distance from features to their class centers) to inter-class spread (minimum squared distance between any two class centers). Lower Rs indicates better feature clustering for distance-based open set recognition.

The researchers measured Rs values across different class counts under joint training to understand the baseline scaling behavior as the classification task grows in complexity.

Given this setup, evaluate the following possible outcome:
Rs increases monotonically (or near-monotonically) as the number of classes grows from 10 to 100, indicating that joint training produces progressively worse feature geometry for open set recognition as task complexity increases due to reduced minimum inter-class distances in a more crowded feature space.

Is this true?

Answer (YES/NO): NO